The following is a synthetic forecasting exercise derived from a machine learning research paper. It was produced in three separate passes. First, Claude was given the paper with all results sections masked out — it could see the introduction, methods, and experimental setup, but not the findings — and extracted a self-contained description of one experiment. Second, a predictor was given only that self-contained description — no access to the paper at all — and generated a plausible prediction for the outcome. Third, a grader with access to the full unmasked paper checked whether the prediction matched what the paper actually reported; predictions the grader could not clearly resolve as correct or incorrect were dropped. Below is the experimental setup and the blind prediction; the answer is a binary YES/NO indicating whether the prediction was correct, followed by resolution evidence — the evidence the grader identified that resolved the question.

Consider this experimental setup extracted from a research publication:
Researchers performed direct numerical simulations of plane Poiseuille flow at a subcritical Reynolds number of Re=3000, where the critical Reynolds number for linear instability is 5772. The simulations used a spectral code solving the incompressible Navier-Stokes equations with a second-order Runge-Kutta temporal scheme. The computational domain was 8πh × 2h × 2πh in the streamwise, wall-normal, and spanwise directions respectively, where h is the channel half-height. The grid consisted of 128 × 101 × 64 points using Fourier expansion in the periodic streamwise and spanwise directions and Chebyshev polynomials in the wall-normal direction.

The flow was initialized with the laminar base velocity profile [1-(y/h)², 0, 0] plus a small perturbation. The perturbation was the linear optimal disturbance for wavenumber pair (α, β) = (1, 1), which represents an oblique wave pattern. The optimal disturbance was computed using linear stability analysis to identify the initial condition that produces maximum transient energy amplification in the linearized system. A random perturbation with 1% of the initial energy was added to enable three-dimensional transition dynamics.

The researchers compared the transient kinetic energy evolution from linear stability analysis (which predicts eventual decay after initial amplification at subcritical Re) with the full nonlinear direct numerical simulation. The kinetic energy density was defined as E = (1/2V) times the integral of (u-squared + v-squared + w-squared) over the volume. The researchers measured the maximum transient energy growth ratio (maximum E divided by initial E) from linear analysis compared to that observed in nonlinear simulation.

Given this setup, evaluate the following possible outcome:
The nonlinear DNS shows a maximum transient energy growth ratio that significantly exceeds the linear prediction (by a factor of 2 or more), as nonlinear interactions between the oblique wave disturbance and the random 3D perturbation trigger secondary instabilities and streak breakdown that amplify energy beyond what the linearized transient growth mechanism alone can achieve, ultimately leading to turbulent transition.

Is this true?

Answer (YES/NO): NO